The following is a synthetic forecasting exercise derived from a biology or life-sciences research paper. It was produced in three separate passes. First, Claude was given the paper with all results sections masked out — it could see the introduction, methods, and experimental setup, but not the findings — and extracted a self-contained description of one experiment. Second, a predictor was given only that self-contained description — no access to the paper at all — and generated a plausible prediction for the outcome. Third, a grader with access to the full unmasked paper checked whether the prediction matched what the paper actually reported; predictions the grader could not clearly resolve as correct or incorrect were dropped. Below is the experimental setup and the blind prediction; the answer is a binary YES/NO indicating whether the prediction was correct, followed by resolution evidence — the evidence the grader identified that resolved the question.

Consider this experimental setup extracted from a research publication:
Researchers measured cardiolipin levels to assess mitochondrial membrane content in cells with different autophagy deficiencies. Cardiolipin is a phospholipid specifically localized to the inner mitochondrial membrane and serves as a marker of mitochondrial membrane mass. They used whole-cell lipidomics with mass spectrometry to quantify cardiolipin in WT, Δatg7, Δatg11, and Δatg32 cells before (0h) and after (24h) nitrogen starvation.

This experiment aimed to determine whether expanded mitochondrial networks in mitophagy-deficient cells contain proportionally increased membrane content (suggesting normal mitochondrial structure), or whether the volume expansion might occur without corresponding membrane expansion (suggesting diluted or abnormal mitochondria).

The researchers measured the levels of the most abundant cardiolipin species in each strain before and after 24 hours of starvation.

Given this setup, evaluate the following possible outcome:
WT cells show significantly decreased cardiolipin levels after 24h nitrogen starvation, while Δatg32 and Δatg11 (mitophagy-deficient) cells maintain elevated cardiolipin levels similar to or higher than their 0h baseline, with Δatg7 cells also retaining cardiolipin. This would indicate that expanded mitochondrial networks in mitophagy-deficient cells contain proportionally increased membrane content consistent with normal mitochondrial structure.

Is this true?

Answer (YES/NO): NO